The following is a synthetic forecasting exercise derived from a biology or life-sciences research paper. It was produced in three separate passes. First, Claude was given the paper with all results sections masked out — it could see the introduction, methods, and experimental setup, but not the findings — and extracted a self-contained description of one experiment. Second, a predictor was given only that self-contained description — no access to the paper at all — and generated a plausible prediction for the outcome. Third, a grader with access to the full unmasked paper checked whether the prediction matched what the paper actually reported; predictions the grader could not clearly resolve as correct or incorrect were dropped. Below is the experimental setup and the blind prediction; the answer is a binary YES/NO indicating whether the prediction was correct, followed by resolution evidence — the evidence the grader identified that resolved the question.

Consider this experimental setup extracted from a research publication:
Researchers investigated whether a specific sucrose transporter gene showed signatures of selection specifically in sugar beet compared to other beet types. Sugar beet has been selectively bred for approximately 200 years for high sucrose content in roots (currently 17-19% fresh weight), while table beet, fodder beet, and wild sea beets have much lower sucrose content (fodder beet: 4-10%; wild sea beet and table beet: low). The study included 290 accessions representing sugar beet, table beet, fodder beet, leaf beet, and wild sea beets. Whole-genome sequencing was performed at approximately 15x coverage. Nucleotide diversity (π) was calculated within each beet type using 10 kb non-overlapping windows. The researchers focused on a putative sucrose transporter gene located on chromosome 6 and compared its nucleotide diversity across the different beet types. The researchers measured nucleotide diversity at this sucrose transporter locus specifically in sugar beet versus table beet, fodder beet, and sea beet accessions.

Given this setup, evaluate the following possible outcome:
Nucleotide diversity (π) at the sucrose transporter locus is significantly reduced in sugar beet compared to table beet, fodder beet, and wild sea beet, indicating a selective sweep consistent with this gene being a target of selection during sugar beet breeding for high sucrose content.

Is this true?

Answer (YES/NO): YES